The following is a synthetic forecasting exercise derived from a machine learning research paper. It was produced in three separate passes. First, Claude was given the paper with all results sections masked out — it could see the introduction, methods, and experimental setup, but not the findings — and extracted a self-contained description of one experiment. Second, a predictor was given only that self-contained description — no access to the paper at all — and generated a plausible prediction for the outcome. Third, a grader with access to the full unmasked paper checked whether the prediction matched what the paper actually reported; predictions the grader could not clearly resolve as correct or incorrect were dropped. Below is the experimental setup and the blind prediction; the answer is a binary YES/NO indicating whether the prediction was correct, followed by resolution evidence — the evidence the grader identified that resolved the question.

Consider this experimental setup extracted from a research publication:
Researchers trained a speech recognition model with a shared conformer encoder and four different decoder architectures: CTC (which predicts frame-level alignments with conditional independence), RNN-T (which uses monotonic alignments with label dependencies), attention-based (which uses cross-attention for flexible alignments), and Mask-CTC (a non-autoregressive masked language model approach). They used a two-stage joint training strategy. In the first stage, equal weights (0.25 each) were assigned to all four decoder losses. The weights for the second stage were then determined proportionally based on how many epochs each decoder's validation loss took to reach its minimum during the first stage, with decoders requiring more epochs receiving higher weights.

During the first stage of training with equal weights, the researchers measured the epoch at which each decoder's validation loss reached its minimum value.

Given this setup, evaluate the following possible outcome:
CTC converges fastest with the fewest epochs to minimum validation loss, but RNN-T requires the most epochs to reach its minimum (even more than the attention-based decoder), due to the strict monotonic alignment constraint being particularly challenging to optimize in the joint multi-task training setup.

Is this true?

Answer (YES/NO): NO